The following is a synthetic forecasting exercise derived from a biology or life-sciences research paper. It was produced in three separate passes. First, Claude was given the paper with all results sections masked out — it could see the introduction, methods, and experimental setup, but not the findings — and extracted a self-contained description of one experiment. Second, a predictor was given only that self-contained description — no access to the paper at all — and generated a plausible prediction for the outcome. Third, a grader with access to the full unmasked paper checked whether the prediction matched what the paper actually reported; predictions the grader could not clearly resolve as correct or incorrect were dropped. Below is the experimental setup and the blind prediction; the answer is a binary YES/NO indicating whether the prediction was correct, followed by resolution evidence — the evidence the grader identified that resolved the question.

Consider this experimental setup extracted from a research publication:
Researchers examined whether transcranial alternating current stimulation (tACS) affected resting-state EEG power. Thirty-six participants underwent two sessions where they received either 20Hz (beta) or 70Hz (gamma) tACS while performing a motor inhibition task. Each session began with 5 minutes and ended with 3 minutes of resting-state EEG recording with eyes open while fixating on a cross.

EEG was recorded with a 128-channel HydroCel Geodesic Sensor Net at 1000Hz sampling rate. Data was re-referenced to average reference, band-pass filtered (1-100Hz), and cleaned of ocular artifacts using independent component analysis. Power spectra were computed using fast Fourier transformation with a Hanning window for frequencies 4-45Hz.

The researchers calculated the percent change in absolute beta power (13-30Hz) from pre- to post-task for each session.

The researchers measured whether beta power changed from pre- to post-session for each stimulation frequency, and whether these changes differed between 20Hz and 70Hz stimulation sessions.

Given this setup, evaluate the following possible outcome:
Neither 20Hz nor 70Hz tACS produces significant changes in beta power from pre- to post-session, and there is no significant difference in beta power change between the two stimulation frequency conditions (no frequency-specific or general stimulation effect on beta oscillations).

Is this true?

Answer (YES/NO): NO